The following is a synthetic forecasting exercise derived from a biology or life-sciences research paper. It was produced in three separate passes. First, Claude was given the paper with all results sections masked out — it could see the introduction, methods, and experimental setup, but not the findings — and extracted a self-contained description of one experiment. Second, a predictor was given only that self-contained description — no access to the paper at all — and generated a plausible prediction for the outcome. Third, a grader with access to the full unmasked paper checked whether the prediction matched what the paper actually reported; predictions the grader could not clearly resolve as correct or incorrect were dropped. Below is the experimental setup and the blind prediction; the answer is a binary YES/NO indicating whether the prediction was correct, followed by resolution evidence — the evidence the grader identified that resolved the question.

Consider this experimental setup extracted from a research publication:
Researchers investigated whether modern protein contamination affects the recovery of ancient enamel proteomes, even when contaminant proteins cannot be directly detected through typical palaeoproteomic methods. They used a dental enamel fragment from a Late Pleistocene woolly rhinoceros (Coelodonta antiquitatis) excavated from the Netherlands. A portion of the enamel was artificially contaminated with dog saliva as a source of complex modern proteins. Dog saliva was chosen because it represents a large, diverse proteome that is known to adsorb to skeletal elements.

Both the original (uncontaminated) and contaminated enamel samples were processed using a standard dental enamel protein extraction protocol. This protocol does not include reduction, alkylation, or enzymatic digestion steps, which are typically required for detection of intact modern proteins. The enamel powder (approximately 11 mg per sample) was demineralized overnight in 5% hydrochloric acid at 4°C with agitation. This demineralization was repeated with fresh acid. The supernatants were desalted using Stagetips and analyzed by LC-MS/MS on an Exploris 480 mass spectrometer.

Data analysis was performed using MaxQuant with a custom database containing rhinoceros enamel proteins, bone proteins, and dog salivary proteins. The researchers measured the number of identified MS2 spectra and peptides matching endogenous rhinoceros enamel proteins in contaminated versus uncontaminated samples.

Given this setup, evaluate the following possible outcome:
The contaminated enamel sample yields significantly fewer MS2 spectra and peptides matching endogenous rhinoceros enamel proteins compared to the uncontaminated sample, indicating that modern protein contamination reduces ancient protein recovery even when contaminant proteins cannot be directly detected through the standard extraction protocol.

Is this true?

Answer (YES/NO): YES